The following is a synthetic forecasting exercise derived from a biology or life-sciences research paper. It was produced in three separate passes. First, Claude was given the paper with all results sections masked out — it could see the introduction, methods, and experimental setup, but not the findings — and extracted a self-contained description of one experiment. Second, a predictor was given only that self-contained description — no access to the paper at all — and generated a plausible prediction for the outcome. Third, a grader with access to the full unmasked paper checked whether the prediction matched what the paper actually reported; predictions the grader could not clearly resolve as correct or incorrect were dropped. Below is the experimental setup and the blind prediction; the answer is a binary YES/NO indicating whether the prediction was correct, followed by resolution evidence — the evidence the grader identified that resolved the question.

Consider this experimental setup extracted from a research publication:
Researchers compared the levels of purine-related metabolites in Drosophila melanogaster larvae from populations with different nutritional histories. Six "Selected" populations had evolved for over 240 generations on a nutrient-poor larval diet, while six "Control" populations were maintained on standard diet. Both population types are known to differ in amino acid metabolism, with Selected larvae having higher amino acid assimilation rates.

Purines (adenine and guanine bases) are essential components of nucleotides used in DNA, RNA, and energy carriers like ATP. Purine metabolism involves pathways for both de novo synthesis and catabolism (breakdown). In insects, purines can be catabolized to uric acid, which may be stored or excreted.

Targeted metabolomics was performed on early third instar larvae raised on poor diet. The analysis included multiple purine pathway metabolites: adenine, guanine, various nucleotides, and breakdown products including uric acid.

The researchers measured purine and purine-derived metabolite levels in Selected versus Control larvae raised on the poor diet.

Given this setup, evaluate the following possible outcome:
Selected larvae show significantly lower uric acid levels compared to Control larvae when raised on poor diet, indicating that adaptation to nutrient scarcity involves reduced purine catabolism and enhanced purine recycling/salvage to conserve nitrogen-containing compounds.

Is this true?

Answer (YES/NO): NO